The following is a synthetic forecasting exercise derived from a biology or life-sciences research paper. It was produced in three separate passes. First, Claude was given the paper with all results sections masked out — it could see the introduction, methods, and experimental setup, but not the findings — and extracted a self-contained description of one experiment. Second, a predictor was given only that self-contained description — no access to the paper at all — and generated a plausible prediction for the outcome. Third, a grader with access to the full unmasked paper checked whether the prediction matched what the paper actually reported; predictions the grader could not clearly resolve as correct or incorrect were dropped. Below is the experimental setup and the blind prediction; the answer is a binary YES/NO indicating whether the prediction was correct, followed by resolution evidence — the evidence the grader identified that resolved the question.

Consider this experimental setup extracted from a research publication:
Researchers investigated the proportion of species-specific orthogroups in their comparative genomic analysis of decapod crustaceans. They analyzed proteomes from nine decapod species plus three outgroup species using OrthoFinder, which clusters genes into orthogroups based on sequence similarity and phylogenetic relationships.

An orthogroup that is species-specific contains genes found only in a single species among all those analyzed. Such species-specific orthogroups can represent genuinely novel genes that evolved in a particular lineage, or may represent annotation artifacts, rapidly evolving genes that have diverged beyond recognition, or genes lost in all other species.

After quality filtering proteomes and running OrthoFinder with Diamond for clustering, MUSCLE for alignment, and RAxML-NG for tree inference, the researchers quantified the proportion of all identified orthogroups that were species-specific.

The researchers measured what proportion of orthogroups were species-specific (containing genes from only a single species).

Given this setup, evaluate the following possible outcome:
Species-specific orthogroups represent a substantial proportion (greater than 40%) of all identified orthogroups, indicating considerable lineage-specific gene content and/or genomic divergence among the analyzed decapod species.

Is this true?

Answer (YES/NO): NO